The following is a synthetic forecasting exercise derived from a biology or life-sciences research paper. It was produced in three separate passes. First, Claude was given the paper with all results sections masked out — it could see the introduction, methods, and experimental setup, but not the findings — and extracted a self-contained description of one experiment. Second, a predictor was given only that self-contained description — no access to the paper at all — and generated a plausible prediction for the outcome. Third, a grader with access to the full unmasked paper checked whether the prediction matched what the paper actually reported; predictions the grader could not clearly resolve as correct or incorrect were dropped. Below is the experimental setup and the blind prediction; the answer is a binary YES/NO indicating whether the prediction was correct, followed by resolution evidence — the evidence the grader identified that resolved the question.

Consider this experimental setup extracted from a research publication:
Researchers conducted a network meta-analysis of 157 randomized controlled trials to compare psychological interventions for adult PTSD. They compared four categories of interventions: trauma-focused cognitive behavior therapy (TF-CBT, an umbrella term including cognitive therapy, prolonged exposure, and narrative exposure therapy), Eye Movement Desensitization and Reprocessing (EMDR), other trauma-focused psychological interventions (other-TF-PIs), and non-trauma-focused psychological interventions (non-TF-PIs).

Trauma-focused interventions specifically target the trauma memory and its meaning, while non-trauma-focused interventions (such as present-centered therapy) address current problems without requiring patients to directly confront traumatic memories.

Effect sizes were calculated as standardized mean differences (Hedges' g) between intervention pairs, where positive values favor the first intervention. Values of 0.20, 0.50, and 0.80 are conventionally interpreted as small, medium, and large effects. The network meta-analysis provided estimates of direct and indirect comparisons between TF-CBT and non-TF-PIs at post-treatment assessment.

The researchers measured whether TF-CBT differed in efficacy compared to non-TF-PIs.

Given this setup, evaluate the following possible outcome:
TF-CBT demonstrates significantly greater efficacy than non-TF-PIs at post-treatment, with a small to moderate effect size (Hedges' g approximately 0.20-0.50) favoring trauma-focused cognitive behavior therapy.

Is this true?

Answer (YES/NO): NO